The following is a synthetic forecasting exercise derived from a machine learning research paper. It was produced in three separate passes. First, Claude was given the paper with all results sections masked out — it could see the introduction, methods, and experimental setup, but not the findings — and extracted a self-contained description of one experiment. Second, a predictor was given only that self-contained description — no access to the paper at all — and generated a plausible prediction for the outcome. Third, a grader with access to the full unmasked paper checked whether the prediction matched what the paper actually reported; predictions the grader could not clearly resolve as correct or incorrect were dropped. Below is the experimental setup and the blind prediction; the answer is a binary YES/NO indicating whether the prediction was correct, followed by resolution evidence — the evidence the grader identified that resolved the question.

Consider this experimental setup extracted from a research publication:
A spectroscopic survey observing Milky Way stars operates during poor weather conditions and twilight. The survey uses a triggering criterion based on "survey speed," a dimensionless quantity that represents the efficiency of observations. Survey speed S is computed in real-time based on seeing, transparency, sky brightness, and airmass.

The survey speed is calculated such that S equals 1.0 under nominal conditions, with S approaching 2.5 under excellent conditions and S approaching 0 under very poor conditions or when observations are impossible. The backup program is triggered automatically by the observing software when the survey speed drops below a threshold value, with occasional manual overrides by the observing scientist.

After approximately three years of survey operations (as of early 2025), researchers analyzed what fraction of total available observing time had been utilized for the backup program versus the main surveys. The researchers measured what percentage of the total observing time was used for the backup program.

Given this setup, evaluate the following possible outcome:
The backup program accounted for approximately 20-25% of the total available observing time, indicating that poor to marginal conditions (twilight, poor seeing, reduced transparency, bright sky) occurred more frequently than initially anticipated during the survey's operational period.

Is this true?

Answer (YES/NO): NO